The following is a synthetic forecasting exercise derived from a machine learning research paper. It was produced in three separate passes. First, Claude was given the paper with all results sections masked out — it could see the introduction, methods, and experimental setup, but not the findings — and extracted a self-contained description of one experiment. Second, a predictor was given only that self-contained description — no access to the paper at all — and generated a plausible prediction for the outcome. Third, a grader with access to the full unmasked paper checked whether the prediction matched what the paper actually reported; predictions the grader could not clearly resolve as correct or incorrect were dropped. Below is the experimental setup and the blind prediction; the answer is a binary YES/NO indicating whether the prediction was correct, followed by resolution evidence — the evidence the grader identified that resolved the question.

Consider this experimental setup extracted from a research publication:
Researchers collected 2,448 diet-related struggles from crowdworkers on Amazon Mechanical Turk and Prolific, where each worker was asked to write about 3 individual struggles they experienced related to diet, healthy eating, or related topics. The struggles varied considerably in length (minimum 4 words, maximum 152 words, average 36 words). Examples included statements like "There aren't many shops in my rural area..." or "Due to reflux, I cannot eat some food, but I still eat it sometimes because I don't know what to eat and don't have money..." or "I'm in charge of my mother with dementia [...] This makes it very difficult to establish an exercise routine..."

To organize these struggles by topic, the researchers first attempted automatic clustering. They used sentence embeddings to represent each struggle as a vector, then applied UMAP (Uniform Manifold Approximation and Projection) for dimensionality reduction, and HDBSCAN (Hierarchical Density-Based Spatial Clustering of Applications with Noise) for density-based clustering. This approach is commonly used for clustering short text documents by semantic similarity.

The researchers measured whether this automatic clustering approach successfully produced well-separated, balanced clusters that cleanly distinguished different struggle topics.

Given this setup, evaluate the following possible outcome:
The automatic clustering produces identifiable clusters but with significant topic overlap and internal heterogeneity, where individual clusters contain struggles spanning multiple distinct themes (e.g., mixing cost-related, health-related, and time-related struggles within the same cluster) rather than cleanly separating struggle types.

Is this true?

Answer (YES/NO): YES